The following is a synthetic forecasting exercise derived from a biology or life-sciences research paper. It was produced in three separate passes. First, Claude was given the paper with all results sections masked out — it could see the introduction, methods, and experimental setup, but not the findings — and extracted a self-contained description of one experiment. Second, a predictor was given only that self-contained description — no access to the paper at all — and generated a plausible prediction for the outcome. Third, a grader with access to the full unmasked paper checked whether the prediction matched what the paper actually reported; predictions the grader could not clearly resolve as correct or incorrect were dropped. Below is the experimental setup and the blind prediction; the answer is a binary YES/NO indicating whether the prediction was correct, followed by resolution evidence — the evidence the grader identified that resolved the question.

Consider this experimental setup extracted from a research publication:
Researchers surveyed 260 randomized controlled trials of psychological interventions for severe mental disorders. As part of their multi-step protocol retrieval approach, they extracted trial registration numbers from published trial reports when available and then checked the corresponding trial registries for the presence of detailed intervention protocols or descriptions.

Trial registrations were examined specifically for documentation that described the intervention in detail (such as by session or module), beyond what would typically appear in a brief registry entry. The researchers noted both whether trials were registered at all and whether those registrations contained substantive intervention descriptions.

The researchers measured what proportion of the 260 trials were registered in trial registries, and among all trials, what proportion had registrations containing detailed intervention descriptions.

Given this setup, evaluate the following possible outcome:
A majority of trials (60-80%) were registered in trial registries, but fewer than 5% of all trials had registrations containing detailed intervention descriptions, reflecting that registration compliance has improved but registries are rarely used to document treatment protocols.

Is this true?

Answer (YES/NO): NO